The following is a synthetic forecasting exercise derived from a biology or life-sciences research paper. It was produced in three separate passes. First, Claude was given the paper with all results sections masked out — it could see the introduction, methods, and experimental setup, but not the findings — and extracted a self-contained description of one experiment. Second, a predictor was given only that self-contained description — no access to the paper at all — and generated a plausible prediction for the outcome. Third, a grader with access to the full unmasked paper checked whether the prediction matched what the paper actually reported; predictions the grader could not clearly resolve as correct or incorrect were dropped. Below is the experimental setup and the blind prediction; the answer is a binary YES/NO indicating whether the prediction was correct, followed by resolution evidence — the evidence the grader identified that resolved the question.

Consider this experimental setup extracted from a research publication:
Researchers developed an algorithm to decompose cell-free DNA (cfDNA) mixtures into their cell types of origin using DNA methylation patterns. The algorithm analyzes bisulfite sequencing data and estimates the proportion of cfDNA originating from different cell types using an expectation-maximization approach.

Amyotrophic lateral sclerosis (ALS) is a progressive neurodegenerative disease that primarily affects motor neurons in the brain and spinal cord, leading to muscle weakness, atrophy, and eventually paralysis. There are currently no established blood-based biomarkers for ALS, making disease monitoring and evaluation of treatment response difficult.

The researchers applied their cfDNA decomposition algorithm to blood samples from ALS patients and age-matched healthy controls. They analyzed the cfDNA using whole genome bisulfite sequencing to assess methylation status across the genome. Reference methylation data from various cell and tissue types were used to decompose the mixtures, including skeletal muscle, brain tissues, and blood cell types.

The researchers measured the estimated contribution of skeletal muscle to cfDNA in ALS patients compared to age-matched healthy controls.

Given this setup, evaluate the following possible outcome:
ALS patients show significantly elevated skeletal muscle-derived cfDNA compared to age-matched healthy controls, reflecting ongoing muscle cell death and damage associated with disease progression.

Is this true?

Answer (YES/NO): YES